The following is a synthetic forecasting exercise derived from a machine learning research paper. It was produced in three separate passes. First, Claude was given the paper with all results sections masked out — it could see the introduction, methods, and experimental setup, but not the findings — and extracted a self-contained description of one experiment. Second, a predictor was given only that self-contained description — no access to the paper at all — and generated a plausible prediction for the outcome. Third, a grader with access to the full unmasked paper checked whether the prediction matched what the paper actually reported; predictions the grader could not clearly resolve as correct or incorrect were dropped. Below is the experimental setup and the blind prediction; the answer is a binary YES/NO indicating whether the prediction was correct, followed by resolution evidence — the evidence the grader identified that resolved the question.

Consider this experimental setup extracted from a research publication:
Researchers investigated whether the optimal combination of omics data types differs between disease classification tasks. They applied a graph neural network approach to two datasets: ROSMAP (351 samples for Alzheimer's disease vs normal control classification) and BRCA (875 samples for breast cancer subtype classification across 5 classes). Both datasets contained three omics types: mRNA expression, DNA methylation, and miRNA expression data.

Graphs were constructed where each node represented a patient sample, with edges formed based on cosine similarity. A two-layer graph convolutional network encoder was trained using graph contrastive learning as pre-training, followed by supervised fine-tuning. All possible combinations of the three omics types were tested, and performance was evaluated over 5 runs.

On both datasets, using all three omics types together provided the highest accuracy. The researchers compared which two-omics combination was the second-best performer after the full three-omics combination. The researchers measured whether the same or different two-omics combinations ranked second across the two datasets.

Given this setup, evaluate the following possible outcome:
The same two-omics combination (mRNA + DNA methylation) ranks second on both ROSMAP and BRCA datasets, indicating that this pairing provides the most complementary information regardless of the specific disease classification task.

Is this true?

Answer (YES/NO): NO